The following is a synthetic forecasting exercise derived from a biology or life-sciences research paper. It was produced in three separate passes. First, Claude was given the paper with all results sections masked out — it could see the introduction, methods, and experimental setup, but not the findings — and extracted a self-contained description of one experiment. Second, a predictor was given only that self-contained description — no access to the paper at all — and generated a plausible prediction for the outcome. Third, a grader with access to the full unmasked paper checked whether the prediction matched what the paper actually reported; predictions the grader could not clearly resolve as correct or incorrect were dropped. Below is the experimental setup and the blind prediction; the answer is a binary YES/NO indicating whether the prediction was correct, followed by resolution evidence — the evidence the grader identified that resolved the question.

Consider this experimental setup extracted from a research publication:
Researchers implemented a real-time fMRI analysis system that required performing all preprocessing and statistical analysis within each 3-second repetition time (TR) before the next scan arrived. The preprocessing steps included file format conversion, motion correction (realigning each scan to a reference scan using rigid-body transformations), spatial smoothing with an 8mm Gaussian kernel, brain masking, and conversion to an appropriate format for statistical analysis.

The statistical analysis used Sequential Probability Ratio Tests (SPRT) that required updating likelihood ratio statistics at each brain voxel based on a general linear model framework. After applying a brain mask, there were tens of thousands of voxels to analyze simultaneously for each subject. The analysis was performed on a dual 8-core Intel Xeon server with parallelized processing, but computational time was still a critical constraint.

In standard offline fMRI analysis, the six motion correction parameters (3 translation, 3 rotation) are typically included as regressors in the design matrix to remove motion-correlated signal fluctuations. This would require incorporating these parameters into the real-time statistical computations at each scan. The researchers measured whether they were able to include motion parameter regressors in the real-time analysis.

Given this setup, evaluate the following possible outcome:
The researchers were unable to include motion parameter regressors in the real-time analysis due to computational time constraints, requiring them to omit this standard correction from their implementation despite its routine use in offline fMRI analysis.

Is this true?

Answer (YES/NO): YES